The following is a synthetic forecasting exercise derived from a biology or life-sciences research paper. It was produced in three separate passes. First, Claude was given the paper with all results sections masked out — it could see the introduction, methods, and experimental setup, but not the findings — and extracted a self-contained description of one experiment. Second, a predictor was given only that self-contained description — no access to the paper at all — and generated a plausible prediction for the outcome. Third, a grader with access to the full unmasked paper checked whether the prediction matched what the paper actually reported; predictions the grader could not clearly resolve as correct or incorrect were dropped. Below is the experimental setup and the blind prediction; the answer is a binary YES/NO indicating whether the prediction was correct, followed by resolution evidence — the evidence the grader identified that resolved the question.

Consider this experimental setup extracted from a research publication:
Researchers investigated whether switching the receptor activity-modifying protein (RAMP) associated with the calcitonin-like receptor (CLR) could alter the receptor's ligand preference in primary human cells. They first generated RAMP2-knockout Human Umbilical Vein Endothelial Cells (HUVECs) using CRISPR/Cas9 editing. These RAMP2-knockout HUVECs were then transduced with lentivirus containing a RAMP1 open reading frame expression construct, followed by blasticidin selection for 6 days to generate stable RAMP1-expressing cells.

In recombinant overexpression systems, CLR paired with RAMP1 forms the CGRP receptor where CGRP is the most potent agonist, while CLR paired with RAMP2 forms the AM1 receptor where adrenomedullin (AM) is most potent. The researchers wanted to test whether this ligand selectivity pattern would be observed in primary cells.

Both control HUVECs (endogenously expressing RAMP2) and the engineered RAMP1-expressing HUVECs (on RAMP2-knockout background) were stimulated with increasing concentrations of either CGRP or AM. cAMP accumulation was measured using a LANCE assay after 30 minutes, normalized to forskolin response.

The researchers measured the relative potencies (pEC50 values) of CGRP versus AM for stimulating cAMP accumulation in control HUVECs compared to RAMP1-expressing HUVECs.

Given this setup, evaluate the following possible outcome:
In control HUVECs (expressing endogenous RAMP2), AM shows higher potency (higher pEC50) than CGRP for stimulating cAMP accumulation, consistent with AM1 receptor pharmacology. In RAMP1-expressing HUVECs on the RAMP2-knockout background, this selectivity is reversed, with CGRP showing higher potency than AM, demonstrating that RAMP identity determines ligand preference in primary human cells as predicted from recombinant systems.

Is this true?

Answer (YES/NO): YES